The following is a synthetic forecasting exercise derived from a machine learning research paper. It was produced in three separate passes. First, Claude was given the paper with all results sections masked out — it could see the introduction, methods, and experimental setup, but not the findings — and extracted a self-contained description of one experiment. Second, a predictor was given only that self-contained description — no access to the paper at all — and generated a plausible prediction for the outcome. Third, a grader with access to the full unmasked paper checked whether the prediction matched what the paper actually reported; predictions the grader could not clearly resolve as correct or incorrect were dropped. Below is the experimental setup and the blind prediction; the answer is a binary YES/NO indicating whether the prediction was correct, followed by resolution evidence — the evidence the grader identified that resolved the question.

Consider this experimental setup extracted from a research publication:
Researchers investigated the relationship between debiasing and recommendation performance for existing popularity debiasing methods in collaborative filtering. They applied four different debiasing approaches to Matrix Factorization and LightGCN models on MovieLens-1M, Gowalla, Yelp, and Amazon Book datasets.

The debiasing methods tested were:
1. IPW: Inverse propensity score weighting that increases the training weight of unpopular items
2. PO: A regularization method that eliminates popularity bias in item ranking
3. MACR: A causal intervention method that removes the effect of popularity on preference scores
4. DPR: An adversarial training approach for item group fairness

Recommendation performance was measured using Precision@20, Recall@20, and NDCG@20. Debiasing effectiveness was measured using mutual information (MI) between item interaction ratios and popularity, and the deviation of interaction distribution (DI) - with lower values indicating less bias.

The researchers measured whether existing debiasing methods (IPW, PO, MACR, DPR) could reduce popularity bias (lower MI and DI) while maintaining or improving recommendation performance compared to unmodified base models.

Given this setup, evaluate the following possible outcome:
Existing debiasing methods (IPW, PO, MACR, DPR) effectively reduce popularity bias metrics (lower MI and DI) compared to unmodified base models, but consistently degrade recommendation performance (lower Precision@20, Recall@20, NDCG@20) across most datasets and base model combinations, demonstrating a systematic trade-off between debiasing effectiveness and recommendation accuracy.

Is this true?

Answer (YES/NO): YES